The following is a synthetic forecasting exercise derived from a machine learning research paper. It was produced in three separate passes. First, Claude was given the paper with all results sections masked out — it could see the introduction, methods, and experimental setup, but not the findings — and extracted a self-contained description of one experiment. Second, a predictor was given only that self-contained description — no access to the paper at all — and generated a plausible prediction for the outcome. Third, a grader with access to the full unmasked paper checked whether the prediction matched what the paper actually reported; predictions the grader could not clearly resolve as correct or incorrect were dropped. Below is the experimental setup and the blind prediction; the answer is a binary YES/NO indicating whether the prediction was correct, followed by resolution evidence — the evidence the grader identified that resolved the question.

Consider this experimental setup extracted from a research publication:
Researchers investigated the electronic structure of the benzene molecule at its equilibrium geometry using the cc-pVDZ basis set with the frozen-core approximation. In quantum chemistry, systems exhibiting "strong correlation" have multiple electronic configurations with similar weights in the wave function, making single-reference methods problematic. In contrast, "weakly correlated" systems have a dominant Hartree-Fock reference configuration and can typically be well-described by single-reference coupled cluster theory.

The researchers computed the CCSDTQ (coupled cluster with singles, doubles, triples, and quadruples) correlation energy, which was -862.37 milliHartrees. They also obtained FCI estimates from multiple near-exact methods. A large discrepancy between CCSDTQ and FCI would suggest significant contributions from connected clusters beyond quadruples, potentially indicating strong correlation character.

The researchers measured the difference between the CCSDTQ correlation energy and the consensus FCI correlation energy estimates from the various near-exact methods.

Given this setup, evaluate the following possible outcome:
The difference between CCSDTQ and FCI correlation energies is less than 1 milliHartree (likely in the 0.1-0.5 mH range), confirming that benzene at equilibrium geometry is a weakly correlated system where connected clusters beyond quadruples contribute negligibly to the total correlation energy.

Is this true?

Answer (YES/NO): NO